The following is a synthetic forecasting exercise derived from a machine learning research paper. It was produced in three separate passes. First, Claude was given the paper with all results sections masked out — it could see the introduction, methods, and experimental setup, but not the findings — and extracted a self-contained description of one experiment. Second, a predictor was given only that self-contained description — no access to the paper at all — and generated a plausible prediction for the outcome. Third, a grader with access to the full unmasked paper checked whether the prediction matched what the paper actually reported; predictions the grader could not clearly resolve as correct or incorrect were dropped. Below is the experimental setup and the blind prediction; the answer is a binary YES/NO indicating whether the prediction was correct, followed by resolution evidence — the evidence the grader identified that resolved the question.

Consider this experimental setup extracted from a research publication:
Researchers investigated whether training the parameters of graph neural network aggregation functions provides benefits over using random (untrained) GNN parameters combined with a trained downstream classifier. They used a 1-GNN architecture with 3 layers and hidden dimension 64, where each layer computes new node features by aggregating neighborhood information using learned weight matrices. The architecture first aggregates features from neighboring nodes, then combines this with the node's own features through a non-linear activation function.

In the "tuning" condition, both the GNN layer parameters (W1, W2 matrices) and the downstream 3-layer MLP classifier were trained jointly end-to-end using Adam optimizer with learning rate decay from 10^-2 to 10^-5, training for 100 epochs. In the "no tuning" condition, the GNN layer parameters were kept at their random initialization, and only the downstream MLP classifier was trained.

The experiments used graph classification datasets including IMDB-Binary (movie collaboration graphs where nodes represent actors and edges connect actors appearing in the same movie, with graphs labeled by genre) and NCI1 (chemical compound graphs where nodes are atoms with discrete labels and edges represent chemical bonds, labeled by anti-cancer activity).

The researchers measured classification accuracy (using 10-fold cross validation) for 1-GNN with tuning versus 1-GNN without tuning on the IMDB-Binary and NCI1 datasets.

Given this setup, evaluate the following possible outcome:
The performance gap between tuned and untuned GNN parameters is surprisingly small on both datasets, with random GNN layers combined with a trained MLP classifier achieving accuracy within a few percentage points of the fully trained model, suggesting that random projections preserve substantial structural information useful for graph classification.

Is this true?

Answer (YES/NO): NO